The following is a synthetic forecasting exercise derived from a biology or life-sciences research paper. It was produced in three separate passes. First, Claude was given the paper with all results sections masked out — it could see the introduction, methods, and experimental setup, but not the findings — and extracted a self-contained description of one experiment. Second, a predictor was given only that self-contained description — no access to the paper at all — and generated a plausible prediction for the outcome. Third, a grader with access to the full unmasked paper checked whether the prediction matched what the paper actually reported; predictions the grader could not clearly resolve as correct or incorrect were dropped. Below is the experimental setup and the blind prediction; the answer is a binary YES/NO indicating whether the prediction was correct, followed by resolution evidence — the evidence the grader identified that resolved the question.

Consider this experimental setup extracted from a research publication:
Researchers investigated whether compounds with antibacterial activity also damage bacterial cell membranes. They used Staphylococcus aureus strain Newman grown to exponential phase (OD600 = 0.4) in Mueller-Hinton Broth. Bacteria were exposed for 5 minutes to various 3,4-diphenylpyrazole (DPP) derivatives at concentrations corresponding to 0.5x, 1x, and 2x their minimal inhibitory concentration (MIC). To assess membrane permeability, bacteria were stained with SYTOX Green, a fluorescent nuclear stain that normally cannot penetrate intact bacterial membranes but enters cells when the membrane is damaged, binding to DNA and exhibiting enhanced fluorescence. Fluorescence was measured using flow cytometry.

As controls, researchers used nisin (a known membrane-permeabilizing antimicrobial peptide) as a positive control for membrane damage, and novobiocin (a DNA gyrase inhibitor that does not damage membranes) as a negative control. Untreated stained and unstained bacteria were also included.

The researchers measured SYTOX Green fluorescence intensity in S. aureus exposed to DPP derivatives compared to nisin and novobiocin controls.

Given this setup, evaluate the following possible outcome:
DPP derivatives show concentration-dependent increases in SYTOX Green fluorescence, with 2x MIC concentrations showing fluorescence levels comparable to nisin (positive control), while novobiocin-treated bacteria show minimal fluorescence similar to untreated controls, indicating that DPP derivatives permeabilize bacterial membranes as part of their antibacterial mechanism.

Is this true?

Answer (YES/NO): YES